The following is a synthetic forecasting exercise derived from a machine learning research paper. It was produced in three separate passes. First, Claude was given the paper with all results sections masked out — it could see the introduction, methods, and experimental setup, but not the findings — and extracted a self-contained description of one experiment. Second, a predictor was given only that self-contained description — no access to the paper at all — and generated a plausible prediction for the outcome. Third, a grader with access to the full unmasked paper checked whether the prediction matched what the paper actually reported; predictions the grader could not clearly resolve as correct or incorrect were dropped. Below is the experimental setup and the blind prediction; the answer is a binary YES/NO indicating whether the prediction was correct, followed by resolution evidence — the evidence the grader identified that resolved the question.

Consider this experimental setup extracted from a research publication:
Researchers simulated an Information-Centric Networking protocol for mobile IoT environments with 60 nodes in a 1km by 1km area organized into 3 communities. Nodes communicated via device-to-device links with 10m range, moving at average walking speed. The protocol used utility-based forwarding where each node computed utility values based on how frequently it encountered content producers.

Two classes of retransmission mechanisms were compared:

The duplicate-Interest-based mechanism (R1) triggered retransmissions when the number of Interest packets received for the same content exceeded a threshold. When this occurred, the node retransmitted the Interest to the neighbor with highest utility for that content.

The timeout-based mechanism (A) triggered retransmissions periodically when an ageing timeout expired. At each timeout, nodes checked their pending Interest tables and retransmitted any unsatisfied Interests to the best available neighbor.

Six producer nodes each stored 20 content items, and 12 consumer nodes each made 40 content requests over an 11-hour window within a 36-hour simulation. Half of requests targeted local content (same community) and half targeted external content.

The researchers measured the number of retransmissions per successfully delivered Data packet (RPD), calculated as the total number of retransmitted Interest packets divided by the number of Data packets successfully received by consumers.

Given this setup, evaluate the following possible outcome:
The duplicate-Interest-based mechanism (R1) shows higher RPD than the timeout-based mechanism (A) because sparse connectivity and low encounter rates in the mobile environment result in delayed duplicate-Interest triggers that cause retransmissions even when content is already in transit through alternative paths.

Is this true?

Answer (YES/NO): NO